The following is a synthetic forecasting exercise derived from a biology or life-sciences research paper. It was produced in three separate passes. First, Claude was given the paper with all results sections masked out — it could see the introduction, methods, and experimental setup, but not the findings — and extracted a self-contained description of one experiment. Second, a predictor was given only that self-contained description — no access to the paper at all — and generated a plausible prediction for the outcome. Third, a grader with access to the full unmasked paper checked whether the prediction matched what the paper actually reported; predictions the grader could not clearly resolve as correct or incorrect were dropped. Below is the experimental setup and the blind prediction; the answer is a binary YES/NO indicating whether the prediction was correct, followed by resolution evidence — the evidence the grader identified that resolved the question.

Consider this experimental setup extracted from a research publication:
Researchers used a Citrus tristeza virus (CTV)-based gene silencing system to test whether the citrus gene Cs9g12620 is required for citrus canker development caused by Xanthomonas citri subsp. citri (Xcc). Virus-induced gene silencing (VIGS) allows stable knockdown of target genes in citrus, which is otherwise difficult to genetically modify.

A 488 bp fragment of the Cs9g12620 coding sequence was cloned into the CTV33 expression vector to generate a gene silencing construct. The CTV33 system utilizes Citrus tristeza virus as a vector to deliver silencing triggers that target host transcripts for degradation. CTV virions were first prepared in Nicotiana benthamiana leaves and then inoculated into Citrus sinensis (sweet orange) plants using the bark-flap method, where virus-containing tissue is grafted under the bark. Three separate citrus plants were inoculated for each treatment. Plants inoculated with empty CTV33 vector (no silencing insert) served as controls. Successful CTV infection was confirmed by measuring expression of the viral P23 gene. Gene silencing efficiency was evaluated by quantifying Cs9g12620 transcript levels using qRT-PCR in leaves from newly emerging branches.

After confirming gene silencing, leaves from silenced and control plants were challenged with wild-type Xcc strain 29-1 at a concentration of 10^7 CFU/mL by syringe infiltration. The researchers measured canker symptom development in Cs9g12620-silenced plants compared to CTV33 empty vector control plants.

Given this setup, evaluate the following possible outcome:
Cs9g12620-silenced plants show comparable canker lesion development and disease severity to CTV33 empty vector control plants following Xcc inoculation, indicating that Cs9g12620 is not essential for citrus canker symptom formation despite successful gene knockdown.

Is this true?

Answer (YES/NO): NO